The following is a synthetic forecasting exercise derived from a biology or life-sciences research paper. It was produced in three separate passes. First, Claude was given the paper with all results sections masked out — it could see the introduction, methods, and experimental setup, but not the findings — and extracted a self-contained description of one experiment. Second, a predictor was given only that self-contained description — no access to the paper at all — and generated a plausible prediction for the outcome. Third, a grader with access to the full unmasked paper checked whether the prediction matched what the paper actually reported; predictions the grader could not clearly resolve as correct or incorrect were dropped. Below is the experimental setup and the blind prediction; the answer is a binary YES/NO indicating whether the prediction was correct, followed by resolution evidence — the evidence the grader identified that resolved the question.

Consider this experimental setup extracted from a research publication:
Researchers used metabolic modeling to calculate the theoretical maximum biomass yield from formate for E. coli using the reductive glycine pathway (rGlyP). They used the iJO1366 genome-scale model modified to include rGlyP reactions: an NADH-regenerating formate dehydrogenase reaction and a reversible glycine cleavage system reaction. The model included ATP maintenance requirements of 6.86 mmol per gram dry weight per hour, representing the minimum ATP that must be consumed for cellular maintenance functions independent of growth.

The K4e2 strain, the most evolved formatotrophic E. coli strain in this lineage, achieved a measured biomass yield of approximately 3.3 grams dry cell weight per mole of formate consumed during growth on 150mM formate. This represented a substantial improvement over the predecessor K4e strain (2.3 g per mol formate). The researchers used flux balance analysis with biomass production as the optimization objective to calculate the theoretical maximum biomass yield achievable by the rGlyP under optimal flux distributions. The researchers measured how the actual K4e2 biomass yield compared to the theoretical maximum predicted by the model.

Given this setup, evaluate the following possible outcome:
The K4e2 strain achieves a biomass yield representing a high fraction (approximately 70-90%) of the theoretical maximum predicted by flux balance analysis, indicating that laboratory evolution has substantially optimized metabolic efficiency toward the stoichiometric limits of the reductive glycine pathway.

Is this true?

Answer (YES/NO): NO